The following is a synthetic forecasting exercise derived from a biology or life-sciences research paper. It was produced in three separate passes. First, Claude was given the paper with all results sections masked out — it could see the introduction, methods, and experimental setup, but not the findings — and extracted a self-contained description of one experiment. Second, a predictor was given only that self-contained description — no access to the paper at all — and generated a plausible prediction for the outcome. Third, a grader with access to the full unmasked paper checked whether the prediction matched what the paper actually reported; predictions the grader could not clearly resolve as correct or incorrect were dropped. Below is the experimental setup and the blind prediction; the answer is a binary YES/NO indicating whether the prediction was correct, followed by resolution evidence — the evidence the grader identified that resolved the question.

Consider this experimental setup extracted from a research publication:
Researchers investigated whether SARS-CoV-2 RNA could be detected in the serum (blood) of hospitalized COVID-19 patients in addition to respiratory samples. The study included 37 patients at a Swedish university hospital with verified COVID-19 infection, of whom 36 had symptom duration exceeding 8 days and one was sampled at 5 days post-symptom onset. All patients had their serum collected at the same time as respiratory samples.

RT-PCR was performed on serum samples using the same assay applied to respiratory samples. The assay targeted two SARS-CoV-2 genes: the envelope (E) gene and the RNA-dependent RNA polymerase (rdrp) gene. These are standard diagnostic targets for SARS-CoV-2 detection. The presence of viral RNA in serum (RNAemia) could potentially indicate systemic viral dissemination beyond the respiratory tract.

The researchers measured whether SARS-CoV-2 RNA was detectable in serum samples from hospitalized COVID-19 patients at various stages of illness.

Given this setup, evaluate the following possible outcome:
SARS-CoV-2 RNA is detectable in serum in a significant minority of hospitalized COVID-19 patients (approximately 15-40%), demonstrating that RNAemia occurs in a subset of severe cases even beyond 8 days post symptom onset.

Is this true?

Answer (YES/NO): NO